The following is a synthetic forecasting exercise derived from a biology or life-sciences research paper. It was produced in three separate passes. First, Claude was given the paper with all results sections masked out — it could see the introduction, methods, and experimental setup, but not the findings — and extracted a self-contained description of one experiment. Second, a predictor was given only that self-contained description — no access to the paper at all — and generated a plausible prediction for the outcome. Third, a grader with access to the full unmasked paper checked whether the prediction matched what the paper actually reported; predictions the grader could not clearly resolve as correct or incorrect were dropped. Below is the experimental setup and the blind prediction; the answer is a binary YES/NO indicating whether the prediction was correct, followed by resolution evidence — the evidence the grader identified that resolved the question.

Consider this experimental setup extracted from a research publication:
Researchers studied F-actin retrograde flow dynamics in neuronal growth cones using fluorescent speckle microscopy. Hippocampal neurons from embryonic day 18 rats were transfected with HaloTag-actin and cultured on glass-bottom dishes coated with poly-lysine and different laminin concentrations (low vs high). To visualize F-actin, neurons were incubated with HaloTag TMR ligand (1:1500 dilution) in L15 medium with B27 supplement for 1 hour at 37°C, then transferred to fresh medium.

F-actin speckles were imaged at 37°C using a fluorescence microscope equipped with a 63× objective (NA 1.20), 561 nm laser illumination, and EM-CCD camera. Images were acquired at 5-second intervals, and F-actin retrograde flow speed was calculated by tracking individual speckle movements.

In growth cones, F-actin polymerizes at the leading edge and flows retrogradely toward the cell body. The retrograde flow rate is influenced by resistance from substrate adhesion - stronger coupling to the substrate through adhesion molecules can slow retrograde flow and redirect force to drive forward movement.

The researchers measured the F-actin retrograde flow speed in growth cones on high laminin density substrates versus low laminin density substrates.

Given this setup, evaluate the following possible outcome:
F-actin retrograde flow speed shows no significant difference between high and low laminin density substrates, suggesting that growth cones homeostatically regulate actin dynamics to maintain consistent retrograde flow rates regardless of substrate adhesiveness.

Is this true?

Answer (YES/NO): NO